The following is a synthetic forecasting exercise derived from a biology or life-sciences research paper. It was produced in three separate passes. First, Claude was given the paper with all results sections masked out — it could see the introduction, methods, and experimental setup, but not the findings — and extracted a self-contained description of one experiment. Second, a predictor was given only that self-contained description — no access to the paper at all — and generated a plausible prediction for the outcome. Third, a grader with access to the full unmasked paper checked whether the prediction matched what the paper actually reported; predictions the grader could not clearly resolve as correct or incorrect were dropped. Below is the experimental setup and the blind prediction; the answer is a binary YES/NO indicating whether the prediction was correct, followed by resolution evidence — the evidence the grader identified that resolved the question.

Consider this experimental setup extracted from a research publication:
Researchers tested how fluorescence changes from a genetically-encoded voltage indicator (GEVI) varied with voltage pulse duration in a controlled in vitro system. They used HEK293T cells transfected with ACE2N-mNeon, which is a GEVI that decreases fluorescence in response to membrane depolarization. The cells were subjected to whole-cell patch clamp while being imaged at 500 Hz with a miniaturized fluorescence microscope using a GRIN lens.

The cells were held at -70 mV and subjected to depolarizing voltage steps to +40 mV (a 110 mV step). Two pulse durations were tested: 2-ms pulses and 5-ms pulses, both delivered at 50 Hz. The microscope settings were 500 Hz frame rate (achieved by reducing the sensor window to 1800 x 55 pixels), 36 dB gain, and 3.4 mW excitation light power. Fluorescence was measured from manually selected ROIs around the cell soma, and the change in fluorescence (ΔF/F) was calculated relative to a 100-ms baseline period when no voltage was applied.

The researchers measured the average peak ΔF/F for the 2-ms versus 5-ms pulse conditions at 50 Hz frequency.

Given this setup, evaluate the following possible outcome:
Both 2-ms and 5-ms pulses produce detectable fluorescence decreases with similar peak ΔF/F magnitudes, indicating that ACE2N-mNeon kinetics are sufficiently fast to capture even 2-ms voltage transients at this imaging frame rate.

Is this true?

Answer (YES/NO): NO